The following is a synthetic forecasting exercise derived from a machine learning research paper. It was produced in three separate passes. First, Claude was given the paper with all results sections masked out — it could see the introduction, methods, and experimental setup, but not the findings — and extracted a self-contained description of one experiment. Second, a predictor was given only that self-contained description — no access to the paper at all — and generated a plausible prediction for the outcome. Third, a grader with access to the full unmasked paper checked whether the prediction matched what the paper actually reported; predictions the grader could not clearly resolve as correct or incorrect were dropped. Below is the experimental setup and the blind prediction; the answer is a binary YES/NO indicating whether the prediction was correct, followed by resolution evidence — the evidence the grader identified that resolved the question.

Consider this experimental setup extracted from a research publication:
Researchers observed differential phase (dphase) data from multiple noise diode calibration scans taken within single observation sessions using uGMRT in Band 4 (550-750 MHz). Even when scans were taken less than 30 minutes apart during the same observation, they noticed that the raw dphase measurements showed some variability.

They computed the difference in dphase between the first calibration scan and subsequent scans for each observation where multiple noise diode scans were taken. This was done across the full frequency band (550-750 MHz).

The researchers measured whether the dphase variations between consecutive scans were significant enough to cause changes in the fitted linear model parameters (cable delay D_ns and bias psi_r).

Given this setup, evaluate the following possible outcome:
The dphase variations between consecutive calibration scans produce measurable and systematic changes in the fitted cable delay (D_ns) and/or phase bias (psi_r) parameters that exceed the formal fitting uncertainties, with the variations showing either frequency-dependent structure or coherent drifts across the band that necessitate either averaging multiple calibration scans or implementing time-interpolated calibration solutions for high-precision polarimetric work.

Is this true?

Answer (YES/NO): NO